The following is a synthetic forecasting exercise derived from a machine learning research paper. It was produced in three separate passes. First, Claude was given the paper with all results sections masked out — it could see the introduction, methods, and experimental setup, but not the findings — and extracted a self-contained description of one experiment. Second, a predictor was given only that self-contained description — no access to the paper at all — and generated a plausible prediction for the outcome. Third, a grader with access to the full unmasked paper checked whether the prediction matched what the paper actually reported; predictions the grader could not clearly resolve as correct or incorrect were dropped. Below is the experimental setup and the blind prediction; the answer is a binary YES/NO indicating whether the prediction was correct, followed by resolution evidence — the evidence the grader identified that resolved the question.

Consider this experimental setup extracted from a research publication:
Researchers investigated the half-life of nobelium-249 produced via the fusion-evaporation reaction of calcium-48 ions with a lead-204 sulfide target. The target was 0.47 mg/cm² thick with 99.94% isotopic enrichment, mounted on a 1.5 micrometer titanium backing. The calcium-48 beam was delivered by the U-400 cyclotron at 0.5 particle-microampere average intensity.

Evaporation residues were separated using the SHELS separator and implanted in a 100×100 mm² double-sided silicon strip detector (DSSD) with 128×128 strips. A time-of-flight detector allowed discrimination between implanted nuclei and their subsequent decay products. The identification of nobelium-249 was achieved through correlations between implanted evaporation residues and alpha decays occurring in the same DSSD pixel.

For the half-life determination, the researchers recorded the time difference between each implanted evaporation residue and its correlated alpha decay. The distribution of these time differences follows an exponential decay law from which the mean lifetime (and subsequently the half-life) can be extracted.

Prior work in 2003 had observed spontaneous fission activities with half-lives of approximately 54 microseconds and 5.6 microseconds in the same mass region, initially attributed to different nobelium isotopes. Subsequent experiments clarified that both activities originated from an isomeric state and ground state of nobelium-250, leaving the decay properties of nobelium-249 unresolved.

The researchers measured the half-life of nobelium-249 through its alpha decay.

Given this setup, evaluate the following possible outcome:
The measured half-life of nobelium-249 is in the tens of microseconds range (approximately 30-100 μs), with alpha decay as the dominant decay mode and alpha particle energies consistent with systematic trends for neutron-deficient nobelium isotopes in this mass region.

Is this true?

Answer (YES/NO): NO